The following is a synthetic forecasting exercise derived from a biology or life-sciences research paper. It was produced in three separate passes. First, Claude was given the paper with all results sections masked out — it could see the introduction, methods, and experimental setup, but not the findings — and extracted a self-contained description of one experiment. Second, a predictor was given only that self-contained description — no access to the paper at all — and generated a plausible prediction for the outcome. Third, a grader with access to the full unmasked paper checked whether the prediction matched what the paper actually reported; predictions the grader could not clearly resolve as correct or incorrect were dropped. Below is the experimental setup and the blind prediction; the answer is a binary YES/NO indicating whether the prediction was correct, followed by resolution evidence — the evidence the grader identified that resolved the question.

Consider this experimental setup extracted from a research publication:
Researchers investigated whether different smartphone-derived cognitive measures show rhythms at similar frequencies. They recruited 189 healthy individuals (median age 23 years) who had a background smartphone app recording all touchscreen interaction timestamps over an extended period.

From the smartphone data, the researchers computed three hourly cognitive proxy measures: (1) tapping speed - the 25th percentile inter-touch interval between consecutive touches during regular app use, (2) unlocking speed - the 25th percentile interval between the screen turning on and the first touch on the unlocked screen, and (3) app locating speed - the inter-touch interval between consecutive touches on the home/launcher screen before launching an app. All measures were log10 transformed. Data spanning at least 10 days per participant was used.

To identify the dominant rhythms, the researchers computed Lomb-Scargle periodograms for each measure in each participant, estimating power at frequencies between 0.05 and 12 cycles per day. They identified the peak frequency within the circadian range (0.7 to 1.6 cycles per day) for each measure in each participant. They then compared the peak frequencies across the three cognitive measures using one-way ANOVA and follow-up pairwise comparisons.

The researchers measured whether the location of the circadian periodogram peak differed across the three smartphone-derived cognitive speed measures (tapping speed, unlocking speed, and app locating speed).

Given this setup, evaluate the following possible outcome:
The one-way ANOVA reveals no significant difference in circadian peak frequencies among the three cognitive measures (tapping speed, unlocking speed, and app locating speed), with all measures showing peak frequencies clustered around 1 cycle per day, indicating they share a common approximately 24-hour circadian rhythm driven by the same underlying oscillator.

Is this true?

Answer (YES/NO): NO